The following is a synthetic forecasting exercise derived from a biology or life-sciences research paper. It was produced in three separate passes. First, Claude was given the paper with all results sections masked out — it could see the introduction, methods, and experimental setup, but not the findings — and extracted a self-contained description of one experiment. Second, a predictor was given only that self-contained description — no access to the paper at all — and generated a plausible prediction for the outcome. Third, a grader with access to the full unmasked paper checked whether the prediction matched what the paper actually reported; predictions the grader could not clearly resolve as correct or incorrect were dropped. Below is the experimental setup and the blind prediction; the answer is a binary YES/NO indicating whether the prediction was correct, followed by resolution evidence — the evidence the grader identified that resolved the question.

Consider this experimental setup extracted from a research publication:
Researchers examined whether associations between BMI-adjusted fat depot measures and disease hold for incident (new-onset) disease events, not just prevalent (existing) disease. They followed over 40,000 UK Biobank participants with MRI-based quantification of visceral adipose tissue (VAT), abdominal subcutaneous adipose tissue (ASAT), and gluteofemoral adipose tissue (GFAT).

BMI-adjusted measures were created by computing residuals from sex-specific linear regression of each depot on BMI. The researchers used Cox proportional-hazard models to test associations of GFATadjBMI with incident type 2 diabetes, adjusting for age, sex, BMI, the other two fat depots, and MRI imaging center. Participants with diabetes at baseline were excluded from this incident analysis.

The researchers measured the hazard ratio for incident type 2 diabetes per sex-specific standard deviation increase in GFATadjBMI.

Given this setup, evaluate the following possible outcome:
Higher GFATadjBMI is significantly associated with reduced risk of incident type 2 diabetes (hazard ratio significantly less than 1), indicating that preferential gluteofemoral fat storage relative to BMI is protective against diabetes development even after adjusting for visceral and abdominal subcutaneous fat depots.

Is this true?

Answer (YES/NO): YES